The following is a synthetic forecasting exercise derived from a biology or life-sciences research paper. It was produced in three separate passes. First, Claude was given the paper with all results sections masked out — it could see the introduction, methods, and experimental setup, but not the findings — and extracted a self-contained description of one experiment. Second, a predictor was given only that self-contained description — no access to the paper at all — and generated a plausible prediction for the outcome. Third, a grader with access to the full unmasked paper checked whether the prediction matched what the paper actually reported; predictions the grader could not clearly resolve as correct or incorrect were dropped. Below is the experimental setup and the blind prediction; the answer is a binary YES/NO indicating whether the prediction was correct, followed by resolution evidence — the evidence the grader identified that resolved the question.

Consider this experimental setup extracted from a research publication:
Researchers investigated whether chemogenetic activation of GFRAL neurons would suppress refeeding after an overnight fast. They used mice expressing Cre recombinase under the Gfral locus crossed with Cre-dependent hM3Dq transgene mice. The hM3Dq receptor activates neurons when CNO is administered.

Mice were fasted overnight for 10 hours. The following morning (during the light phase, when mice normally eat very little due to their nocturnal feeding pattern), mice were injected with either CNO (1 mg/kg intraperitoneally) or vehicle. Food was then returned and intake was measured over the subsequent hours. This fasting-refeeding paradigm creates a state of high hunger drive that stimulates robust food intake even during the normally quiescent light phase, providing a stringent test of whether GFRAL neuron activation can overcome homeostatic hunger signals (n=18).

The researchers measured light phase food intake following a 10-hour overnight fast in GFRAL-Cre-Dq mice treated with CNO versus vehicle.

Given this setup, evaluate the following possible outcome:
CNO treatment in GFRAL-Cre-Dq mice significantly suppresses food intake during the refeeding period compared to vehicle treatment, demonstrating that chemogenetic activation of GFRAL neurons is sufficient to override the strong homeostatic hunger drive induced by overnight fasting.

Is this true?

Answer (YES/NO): YES